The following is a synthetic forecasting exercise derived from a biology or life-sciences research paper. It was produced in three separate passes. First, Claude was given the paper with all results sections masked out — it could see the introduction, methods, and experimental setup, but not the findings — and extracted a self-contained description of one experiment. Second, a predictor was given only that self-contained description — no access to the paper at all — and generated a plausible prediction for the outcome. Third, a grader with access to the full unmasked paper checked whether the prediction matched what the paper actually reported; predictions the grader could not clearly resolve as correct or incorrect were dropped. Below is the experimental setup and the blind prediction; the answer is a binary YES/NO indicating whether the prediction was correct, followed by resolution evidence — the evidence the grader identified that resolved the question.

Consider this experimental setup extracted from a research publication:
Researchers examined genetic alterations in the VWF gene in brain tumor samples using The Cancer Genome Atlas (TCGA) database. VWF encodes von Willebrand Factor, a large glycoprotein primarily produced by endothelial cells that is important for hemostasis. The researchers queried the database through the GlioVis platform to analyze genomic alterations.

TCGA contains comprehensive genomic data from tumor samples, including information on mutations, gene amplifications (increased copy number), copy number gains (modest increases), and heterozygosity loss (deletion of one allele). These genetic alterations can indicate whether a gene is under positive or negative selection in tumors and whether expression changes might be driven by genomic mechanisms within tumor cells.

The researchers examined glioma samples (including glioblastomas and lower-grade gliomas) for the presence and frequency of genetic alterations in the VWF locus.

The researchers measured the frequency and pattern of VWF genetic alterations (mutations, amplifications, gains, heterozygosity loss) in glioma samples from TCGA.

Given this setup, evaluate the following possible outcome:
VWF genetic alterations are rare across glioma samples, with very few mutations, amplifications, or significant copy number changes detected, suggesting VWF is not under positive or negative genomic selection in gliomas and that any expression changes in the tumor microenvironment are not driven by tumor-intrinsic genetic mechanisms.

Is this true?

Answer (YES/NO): NO